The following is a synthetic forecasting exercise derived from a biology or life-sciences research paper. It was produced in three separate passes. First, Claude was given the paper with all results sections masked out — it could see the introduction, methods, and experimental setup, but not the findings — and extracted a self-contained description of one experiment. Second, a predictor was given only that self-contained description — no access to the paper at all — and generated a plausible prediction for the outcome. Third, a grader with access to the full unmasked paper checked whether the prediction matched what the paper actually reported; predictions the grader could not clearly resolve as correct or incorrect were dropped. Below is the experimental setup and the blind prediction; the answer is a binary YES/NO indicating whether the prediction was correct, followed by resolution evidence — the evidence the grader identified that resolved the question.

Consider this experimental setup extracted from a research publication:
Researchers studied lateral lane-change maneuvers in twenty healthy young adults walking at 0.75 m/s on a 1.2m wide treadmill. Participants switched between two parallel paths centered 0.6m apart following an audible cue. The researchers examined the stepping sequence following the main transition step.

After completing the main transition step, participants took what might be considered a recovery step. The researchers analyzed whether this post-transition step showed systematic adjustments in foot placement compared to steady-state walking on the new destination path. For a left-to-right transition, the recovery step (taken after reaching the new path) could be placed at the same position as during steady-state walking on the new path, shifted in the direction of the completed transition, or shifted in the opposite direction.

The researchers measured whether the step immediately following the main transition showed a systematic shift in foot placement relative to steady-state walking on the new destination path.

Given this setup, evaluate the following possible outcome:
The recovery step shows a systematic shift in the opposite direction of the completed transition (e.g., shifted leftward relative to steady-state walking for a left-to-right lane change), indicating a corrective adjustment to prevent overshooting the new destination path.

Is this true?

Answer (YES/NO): YES